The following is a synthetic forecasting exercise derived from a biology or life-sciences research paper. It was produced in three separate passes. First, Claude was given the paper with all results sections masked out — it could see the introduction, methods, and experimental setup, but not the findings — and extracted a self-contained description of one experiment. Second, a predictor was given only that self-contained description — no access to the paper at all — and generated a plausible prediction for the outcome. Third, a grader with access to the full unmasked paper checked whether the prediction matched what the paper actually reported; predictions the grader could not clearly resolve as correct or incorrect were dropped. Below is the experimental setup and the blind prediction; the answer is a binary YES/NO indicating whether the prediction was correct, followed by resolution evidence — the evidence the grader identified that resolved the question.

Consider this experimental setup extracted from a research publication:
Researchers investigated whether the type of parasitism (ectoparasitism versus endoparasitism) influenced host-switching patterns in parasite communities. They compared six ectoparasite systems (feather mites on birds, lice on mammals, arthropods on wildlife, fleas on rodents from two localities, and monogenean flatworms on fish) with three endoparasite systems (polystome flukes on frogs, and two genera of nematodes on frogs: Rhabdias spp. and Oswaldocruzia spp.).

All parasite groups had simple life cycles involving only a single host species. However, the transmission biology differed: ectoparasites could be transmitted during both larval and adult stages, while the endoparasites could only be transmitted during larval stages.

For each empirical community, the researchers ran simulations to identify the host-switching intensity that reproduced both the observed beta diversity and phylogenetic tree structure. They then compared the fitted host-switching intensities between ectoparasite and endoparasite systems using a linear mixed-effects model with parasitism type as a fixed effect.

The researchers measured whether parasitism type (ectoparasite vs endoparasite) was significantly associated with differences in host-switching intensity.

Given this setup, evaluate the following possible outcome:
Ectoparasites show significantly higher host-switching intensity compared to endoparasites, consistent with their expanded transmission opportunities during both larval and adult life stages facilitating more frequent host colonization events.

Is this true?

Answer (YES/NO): NO